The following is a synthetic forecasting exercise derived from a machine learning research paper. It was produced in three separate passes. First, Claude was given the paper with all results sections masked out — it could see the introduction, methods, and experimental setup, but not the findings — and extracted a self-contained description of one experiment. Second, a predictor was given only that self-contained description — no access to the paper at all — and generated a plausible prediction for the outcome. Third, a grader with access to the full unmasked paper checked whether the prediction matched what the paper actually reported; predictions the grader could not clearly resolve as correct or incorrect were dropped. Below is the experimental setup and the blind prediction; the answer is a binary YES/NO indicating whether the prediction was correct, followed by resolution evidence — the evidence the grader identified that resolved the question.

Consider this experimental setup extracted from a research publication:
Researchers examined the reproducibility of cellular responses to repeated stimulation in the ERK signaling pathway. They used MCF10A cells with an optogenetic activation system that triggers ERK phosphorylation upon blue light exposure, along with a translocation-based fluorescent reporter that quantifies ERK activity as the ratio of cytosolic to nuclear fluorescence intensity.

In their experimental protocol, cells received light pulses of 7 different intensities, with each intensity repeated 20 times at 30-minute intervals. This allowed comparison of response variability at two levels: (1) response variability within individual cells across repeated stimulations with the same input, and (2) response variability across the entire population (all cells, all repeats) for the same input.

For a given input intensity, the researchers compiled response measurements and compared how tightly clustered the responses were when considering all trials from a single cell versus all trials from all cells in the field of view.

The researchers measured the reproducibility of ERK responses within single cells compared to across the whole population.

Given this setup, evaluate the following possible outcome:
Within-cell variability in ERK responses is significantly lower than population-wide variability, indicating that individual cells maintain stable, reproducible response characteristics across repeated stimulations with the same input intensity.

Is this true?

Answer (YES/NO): YES